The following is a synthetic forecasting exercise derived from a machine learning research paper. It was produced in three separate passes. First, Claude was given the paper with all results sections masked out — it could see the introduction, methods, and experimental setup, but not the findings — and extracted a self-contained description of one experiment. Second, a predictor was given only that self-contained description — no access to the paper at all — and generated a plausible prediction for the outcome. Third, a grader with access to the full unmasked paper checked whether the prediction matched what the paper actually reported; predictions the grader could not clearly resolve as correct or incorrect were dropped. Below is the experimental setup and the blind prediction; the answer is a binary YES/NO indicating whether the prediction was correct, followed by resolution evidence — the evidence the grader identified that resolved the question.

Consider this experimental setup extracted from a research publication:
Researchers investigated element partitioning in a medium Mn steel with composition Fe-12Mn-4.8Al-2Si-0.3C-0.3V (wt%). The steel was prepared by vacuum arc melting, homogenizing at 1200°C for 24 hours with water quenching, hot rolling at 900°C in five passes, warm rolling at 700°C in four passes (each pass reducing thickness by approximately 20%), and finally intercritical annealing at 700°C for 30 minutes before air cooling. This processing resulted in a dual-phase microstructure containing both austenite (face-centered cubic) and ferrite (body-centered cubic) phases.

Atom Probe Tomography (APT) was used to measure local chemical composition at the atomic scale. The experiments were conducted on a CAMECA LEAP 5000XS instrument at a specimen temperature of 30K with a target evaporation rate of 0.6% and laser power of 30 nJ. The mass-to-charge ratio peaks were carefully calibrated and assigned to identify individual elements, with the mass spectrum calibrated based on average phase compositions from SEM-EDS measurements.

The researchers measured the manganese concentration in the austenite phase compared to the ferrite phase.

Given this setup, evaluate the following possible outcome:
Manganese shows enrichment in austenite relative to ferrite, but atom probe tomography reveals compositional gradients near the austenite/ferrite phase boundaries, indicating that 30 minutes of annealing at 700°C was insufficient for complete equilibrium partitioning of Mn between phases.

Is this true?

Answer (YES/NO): NO